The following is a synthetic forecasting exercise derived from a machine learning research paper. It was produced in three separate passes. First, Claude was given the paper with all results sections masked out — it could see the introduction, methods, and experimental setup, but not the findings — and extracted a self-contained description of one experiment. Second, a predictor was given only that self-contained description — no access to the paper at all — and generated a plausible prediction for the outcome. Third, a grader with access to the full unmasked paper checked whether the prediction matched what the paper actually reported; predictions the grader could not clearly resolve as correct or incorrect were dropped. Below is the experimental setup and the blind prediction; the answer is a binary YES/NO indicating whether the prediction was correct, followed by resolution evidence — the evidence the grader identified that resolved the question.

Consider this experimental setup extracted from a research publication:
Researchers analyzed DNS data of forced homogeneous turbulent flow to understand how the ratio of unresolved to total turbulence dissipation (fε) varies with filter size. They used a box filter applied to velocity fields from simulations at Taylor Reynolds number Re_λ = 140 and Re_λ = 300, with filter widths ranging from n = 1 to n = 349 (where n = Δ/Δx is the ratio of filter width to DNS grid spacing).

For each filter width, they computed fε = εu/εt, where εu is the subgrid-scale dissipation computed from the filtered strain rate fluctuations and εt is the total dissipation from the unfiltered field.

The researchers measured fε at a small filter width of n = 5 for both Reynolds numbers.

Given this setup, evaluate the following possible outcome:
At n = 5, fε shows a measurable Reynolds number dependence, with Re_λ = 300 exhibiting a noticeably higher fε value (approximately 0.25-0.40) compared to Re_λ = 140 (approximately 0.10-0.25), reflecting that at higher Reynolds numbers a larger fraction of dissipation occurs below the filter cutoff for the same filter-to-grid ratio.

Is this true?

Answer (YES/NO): YES